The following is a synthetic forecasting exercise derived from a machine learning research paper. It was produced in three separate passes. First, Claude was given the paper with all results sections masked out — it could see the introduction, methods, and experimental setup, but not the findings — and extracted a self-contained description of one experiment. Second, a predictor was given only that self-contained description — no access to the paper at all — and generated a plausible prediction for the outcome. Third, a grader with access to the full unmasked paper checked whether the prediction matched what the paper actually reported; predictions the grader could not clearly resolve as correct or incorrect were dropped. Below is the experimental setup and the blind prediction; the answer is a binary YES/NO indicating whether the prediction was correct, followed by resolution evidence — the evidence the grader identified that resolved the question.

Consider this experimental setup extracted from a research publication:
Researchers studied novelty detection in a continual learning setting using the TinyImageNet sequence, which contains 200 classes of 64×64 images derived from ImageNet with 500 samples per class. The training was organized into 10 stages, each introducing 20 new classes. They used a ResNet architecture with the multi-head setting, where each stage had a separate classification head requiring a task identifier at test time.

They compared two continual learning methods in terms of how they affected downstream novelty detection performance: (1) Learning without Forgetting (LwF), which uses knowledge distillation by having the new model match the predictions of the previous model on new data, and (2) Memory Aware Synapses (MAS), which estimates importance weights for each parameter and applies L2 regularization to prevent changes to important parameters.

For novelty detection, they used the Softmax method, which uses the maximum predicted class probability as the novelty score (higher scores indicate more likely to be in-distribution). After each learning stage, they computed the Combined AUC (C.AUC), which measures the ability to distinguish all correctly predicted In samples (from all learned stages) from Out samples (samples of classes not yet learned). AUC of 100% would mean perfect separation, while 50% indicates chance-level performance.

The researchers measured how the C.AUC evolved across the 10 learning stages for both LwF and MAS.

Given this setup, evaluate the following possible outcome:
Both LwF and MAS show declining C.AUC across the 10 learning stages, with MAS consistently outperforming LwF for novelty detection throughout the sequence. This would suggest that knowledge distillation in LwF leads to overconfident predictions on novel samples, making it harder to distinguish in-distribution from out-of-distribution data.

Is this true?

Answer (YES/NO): NO